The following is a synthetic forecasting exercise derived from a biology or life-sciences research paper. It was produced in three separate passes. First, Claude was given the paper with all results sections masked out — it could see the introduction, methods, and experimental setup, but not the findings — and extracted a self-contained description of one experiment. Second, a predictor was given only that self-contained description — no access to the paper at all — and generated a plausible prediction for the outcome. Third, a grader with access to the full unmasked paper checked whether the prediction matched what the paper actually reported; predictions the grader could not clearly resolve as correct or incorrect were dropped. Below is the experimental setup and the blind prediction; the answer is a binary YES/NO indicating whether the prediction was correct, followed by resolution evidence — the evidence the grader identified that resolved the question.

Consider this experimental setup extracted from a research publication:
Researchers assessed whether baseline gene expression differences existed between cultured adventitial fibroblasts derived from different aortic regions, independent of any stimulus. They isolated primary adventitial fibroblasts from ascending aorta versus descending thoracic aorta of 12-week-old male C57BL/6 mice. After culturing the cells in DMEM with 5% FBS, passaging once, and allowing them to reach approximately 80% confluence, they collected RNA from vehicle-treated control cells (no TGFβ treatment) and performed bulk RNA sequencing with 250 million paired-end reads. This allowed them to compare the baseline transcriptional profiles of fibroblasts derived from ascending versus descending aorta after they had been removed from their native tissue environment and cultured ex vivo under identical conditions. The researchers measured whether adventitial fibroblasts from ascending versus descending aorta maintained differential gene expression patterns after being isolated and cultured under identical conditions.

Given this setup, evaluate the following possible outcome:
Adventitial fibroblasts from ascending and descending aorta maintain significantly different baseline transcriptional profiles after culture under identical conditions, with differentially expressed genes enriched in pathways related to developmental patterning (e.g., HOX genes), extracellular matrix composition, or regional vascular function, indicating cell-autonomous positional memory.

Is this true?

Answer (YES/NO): YES